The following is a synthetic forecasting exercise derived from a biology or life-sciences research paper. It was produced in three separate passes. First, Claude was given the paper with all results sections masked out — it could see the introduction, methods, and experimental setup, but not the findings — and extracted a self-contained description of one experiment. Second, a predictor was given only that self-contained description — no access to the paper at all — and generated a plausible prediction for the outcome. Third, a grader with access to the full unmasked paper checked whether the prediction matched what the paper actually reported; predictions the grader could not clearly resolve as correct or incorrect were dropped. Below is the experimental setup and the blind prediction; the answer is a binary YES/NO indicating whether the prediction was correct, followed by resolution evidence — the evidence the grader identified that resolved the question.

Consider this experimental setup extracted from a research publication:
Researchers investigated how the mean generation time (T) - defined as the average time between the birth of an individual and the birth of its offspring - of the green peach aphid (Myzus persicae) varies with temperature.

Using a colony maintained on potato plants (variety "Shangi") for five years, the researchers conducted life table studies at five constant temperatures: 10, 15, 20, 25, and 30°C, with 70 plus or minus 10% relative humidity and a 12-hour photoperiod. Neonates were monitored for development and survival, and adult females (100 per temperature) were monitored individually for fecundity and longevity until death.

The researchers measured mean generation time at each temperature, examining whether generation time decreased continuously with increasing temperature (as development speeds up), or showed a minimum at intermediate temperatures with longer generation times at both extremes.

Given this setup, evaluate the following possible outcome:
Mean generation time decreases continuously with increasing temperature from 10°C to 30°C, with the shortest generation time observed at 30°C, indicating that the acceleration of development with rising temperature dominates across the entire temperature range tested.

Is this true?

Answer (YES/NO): YES